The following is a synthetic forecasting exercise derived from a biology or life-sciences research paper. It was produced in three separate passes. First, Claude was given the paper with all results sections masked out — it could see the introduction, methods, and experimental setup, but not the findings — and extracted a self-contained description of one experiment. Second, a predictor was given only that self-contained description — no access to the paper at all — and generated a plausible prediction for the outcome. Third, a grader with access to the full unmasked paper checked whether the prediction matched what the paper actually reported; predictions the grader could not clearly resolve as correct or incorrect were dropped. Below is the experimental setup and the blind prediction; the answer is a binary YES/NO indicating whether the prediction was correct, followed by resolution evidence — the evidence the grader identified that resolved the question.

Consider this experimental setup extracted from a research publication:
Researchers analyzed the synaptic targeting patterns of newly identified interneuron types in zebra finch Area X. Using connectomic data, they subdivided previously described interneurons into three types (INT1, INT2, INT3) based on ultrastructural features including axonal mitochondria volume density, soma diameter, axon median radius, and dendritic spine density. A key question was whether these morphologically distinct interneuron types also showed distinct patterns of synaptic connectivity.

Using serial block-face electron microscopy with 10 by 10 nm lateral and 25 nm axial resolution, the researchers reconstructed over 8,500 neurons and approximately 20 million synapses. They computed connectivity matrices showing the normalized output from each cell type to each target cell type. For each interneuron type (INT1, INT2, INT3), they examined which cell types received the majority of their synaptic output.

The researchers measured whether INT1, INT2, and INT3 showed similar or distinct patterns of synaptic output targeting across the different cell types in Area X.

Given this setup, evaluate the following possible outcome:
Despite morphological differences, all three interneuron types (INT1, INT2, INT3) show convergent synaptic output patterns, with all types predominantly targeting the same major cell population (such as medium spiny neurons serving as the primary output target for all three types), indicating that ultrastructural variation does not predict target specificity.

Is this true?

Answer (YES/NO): NO